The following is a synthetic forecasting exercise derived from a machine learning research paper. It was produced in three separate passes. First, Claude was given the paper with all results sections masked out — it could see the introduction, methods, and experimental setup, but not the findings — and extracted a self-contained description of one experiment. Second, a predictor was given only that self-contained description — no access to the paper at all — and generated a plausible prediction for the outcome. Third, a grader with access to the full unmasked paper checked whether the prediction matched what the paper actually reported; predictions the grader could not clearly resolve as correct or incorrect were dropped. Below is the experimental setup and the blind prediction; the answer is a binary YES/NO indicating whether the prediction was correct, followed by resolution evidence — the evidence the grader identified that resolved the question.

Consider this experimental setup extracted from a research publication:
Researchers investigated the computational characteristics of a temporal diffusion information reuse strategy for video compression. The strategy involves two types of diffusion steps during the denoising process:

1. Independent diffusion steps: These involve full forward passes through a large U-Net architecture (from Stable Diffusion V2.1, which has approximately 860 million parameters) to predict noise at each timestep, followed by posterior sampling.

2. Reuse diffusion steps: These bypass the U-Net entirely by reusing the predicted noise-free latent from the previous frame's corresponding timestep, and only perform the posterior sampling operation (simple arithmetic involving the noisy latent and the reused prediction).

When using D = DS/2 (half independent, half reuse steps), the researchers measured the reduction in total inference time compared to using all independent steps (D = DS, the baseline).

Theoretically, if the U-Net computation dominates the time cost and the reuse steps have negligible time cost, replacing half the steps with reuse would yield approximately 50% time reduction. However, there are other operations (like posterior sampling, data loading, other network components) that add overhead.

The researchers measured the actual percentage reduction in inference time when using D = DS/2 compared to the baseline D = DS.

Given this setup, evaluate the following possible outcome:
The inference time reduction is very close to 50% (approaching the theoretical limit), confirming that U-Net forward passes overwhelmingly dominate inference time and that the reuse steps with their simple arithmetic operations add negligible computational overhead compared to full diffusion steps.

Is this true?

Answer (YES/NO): YES